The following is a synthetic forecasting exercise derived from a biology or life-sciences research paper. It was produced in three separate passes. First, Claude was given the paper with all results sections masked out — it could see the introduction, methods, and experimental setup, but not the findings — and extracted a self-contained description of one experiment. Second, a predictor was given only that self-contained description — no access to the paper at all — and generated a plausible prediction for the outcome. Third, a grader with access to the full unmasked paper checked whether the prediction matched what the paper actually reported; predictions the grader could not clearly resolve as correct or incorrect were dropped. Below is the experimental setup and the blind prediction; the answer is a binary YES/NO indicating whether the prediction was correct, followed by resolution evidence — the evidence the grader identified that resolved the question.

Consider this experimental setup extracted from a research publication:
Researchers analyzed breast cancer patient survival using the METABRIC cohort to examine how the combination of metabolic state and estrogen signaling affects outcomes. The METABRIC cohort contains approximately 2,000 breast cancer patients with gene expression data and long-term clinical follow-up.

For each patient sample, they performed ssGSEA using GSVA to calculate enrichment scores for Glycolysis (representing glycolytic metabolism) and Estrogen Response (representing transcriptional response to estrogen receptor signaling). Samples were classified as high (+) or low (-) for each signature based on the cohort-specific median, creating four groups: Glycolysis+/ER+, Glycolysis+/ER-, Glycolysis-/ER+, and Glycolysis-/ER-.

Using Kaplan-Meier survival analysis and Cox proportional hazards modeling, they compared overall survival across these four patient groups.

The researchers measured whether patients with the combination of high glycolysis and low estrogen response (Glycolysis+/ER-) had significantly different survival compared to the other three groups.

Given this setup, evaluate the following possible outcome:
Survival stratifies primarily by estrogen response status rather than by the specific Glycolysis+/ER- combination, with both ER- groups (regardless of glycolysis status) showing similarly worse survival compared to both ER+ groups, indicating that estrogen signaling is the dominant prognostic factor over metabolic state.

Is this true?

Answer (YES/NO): NO